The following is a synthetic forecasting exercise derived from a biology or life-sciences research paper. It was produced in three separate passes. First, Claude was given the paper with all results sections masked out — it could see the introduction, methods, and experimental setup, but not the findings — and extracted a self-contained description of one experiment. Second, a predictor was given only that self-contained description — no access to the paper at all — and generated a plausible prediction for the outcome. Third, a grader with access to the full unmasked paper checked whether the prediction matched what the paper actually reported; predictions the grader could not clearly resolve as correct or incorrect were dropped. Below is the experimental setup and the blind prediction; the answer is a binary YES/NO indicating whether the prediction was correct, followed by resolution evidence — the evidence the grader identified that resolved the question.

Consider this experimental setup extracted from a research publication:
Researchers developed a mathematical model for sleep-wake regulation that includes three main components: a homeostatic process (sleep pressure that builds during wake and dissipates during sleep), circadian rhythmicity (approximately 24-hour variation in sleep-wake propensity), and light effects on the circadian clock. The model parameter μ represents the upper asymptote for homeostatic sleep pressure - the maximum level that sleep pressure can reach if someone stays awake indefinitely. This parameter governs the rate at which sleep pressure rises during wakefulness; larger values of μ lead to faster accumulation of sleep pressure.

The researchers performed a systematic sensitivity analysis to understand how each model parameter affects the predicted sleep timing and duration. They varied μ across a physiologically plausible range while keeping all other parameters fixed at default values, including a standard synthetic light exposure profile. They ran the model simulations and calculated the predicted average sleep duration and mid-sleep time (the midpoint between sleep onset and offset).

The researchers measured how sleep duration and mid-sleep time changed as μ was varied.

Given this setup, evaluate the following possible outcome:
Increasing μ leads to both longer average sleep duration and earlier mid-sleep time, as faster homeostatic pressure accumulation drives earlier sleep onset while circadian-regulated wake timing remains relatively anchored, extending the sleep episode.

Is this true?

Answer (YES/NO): NO